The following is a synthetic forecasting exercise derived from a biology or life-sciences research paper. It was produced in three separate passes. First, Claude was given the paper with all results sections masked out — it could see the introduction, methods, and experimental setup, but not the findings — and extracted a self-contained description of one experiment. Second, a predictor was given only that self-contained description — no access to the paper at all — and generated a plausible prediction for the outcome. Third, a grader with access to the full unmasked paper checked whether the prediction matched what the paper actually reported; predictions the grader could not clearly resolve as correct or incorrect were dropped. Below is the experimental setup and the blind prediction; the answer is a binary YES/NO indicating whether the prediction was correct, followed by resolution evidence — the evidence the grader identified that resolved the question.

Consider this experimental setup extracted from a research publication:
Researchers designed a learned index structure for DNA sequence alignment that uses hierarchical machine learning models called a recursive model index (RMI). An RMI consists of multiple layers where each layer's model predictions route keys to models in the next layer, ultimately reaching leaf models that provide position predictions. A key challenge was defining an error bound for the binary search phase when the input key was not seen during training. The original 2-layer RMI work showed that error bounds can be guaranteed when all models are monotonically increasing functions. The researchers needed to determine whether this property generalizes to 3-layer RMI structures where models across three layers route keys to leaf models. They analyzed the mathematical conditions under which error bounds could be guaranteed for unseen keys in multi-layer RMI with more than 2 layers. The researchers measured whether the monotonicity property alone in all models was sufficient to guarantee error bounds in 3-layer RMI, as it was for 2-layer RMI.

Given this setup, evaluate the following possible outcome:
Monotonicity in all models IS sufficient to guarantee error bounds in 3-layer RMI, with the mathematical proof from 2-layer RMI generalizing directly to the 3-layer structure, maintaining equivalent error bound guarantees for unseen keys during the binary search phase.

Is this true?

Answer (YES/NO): NO